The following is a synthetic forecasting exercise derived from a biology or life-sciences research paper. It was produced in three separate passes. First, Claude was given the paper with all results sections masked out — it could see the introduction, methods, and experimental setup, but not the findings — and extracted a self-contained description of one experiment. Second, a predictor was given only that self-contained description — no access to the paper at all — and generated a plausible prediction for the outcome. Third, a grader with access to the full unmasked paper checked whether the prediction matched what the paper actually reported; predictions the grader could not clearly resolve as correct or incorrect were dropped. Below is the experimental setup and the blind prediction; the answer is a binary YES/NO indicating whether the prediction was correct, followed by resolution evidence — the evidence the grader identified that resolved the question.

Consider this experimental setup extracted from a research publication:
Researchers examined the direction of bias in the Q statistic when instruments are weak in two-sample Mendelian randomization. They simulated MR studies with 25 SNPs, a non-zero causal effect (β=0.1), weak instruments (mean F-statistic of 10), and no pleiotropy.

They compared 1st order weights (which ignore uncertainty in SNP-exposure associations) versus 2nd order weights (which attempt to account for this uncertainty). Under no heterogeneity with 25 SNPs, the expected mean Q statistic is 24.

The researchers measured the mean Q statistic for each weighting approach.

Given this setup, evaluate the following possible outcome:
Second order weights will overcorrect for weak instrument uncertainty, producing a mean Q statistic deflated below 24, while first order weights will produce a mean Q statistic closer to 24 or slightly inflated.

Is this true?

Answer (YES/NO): NO